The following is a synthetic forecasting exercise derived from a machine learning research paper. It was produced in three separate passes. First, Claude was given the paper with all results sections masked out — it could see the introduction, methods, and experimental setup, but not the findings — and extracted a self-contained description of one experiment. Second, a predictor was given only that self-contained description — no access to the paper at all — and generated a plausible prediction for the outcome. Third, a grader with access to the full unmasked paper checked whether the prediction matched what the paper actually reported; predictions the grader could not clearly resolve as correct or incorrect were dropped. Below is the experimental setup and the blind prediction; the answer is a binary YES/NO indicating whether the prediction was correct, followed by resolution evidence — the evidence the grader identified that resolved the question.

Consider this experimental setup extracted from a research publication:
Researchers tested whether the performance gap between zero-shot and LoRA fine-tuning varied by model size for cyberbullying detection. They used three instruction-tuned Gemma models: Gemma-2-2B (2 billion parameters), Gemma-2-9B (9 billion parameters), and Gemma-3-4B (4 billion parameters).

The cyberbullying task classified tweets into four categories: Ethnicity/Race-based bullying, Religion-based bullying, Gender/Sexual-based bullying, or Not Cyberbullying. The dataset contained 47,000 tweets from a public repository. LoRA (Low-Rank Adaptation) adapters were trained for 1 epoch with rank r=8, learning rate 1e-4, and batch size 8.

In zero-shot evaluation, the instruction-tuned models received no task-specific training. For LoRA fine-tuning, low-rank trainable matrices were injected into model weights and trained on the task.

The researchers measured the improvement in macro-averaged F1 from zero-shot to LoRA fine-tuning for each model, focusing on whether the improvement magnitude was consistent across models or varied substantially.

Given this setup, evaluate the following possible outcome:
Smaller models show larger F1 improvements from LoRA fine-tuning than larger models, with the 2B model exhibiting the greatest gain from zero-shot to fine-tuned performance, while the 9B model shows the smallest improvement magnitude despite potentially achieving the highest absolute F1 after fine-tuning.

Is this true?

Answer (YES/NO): NO